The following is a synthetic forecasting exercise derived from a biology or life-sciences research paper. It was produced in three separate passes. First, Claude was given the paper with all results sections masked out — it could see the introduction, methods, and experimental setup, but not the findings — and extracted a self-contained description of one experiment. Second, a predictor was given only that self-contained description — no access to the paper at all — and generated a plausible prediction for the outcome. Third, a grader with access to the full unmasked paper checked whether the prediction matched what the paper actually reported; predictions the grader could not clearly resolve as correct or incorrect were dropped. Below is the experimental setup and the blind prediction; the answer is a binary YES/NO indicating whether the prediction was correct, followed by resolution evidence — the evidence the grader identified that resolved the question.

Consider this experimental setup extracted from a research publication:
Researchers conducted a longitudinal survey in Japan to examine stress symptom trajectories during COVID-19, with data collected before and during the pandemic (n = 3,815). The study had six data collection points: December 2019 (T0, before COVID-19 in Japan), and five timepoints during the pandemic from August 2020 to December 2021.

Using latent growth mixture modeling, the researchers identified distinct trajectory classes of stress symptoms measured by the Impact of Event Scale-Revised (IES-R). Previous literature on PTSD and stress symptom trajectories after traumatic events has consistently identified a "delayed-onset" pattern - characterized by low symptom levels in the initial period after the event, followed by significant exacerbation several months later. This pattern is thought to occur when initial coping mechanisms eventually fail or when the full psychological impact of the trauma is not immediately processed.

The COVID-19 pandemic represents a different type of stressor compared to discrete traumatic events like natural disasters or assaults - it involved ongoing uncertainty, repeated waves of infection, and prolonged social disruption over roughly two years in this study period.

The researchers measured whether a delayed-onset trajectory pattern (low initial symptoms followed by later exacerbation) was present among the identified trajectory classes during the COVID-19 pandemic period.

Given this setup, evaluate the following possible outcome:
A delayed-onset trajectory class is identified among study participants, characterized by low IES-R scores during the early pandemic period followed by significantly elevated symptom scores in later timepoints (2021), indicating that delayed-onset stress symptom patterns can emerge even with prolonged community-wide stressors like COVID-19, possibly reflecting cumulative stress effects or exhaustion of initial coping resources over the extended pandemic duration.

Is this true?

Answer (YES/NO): NO